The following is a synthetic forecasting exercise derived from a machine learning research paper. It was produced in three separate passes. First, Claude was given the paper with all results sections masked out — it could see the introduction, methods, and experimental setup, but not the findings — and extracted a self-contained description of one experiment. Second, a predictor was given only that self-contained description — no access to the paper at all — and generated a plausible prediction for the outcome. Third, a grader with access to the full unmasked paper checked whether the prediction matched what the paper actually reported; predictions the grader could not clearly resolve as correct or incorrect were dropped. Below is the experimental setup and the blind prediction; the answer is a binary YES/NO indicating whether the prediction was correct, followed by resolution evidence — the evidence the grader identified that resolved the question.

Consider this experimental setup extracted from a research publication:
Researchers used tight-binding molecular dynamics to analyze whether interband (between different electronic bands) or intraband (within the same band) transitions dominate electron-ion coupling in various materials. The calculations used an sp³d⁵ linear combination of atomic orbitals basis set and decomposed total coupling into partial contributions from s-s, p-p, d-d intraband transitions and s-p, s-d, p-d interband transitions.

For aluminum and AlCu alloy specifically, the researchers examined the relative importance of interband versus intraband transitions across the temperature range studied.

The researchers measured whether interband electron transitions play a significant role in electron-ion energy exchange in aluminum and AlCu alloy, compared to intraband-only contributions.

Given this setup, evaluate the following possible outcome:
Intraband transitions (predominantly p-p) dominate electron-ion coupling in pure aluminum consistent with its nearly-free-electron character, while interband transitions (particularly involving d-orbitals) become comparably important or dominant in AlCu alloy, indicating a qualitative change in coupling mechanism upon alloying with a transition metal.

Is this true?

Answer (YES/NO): NO